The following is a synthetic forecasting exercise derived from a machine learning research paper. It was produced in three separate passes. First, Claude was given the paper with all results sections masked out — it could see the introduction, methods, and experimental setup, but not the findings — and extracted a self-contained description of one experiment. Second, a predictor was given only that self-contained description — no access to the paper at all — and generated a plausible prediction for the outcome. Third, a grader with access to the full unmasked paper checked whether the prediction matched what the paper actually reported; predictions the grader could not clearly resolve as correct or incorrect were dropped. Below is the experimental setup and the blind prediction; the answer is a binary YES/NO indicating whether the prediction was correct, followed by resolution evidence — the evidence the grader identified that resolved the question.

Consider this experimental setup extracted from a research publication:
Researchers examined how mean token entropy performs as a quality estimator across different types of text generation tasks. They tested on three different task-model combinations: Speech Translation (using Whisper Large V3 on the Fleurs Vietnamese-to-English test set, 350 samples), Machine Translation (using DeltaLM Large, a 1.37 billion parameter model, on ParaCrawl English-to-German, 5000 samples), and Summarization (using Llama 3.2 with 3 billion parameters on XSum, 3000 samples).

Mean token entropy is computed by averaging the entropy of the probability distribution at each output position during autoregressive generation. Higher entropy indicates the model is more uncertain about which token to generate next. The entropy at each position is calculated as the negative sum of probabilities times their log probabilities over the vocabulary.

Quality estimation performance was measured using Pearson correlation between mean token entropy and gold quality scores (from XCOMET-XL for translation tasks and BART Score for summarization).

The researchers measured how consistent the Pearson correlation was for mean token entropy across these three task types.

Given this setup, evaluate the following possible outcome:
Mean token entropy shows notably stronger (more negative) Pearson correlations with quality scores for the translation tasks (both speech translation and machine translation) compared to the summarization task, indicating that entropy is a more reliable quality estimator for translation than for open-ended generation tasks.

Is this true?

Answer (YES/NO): NO